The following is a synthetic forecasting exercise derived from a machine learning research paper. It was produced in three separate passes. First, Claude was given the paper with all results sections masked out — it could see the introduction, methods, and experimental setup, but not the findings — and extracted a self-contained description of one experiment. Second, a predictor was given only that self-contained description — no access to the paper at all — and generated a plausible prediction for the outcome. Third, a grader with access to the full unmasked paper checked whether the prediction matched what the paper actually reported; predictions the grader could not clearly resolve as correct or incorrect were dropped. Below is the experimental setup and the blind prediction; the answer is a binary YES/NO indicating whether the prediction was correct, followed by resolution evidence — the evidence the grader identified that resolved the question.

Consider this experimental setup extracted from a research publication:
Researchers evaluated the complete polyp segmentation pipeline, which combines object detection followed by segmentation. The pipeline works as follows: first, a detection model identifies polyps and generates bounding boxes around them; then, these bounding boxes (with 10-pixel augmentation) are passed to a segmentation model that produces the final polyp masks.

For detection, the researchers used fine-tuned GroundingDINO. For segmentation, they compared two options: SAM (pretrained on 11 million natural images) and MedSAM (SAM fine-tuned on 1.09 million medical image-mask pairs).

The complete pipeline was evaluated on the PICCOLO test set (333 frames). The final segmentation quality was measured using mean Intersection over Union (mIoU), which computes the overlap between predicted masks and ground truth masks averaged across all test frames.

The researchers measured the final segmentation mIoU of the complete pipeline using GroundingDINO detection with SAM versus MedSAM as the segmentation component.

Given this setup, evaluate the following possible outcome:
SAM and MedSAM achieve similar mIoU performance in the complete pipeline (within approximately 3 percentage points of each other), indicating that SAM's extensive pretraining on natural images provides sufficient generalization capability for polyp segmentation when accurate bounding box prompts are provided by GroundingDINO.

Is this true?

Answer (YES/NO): NO